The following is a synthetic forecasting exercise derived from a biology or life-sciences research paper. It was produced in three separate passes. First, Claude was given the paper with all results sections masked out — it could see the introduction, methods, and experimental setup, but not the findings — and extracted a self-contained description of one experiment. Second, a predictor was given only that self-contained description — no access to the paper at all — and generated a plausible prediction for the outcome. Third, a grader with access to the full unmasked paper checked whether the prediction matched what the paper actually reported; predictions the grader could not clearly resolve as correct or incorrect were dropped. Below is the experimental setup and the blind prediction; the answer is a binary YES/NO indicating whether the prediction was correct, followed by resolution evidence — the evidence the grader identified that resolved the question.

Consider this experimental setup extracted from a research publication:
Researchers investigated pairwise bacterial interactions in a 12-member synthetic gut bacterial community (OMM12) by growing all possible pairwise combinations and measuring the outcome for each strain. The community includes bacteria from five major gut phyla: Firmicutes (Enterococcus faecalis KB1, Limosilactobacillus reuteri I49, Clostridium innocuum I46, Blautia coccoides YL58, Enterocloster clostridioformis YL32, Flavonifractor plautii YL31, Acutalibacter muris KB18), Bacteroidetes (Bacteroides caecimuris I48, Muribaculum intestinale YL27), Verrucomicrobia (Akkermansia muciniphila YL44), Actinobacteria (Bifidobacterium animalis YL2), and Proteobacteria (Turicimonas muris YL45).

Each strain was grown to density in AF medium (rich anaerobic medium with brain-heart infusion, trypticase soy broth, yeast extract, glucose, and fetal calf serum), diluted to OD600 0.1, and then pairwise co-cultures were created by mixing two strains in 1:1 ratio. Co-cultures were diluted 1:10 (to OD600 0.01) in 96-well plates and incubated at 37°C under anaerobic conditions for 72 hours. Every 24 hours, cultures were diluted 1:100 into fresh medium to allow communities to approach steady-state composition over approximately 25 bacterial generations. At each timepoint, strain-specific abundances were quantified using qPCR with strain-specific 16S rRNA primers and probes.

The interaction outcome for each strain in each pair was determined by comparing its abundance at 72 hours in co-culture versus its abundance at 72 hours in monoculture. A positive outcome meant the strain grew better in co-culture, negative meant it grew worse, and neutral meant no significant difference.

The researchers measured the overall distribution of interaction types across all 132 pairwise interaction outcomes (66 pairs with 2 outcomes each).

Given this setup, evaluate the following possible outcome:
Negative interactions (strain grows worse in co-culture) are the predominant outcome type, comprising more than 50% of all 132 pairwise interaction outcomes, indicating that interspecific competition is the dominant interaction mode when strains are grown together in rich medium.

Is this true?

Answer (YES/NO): NO